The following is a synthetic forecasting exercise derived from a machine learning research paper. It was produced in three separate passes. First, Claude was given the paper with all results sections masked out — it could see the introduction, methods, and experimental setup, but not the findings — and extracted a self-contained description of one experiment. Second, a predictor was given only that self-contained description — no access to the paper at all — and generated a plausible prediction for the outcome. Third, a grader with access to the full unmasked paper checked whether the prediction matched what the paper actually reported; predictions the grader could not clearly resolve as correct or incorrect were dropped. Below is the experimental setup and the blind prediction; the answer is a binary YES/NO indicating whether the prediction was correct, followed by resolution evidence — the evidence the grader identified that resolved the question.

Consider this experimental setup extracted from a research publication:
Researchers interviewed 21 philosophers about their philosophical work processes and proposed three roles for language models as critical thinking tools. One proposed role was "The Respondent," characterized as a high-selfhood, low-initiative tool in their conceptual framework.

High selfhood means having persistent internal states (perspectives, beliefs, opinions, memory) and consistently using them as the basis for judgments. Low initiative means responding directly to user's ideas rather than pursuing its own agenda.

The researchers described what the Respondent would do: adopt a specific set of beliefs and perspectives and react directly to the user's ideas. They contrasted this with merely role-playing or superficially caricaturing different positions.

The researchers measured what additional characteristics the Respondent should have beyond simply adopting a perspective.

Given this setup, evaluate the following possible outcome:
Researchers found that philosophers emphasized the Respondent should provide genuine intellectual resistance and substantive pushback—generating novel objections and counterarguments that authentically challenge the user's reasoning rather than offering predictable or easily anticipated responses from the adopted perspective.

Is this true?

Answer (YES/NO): NO